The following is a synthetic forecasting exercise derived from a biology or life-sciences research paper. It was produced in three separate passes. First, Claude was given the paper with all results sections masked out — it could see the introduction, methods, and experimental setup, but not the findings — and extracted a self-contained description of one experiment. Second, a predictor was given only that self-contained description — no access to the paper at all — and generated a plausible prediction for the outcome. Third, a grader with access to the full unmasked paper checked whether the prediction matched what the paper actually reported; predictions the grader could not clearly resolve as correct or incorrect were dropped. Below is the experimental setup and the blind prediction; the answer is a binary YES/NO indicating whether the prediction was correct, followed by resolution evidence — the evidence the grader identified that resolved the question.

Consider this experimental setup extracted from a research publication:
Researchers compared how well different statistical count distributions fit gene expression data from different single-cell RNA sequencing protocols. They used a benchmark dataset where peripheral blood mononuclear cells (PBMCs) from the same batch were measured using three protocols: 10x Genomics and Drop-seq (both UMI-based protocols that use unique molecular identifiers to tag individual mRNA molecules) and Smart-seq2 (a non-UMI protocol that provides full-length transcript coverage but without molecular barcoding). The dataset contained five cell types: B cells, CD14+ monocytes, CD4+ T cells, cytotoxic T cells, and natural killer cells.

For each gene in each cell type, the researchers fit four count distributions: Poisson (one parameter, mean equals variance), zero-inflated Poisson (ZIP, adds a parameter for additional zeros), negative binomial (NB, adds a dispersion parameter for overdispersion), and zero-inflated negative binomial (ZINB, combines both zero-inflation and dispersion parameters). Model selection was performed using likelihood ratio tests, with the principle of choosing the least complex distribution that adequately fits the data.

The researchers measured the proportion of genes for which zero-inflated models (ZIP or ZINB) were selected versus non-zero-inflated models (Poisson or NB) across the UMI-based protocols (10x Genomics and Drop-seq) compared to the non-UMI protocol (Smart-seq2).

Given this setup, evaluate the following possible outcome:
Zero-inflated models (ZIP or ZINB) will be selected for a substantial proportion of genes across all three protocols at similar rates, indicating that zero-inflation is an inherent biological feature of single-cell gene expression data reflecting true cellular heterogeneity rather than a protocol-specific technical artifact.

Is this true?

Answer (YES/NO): NO